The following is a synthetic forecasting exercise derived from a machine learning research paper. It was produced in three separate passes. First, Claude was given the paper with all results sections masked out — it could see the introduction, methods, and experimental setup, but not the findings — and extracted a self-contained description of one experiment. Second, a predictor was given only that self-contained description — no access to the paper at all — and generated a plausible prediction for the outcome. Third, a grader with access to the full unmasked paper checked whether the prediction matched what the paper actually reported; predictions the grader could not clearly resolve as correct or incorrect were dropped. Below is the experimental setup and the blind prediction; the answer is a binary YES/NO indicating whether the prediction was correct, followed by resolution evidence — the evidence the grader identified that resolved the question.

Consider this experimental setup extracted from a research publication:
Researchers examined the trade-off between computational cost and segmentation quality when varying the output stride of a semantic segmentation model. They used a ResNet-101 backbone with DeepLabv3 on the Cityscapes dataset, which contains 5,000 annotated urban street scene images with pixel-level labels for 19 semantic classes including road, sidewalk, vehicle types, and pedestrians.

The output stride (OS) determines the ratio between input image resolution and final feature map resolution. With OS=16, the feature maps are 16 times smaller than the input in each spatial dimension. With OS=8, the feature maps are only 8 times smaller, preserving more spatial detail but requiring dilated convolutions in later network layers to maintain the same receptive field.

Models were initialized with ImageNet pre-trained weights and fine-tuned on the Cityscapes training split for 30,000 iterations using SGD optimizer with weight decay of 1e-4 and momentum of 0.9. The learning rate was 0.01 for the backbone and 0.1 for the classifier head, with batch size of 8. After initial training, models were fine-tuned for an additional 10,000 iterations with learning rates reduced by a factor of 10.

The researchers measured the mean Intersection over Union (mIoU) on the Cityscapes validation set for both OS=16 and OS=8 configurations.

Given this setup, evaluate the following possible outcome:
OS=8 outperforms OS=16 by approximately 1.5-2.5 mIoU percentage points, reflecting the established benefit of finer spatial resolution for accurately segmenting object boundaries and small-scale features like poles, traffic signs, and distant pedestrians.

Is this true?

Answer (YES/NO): YES